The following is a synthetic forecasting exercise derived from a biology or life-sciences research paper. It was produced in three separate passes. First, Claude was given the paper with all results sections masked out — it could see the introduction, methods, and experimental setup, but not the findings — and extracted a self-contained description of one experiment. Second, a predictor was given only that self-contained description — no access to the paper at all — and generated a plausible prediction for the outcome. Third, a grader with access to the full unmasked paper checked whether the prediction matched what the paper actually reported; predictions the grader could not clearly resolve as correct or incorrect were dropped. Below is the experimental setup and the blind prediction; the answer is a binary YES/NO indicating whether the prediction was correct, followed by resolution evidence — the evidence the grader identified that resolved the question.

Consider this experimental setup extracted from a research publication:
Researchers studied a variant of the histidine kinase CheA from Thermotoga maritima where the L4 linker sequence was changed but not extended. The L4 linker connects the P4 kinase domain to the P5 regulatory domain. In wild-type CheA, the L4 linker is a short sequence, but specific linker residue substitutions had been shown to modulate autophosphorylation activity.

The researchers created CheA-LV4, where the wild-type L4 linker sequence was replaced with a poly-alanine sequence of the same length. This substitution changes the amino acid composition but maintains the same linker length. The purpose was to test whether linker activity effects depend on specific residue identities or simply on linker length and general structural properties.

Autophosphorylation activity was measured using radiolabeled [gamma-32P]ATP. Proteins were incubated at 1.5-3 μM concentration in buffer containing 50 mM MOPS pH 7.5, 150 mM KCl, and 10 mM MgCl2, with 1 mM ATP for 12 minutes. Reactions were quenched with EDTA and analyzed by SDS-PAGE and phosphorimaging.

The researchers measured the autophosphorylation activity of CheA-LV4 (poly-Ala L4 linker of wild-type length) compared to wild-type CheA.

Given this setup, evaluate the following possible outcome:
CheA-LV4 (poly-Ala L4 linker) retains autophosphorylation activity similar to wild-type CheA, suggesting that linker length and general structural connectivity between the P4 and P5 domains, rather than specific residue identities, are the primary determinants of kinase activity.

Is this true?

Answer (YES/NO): NO